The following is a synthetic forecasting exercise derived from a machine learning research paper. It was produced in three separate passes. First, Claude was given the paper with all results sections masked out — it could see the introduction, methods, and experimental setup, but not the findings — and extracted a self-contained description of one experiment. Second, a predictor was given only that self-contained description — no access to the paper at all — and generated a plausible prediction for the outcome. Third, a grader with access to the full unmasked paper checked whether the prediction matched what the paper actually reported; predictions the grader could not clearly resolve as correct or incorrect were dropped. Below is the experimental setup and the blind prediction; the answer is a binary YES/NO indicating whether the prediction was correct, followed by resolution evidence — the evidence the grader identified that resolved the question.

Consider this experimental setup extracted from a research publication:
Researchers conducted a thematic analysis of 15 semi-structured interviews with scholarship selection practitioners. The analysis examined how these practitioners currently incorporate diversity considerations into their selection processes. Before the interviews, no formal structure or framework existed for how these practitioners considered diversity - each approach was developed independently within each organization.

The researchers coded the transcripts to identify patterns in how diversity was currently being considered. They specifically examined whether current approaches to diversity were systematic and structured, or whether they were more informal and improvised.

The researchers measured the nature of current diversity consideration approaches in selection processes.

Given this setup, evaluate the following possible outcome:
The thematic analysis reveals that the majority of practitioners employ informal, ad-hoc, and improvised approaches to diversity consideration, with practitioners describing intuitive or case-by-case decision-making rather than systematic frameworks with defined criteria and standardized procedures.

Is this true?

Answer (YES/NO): YES